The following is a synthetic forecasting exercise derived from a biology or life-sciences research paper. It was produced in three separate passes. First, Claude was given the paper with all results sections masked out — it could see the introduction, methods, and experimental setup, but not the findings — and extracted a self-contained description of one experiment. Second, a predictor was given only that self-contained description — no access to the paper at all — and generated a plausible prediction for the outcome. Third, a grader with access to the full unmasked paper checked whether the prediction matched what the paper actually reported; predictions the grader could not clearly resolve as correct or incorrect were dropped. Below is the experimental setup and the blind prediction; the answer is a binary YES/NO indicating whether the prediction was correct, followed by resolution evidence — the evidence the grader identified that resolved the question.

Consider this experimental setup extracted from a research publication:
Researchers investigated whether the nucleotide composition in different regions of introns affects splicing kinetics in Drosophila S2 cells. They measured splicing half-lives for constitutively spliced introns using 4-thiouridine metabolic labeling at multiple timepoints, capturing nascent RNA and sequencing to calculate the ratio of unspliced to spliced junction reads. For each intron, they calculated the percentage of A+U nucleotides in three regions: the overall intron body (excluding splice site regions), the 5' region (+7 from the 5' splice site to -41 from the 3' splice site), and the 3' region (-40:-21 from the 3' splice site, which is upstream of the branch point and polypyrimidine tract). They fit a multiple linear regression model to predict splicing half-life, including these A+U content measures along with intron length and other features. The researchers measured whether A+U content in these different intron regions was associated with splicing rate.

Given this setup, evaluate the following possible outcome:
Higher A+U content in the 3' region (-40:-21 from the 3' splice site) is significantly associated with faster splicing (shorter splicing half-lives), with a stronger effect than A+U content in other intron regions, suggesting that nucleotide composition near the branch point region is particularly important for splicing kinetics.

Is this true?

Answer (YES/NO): YES